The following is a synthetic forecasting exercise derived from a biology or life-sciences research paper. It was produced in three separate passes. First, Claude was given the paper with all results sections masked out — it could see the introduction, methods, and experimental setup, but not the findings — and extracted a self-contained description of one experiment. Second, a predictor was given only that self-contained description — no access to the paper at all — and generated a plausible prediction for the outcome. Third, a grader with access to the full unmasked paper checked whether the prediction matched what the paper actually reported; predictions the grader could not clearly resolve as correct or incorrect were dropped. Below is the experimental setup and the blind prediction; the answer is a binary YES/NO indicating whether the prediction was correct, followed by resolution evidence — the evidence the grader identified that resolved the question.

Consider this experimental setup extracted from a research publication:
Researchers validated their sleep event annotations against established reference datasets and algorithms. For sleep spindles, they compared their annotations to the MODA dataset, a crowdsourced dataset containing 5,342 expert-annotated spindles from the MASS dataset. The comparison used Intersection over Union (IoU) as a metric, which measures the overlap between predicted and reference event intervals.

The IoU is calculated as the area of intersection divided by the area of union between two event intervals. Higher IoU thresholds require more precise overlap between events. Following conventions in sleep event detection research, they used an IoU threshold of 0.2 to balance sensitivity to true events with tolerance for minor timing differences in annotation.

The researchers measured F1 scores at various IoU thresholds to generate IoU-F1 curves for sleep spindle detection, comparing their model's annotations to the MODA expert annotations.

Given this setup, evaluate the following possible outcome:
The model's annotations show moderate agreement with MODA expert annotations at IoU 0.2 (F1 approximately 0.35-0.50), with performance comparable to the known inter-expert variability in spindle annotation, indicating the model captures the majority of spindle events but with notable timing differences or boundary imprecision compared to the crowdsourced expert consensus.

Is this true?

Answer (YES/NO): NO